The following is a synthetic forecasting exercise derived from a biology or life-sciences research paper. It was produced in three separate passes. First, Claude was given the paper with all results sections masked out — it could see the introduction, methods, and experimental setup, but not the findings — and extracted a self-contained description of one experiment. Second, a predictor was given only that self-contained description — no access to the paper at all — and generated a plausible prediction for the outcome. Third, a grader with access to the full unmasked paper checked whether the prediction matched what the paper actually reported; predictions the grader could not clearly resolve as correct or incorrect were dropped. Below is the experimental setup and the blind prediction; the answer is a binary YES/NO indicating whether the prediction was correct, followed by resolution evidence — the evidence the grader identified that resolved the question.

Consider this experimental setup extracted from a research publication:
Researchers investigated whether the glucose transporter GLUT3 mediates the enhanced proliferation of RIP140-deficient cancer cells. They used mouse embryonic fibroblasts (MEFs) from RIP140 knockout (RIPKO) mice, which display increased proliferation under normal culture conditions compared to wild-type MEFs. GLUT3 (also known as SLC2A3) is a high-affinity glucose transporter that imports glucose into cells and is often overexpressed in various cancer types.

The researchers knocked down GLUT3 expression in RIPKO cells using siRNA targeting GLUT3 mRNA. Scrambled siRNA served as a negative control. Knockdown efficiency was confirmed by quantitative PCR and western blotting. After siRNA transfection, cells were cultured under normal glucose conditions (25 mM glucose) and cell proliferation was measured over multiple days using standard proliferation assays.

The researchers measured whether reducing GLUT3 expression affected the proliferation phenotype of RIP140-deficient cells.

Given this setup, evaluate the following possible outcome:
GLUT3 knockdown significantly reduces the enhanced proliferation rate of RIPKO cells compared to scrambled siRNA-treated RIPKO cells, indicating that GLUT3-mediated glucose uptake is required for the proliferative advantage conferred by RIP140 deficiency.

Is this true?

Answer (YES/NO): YES